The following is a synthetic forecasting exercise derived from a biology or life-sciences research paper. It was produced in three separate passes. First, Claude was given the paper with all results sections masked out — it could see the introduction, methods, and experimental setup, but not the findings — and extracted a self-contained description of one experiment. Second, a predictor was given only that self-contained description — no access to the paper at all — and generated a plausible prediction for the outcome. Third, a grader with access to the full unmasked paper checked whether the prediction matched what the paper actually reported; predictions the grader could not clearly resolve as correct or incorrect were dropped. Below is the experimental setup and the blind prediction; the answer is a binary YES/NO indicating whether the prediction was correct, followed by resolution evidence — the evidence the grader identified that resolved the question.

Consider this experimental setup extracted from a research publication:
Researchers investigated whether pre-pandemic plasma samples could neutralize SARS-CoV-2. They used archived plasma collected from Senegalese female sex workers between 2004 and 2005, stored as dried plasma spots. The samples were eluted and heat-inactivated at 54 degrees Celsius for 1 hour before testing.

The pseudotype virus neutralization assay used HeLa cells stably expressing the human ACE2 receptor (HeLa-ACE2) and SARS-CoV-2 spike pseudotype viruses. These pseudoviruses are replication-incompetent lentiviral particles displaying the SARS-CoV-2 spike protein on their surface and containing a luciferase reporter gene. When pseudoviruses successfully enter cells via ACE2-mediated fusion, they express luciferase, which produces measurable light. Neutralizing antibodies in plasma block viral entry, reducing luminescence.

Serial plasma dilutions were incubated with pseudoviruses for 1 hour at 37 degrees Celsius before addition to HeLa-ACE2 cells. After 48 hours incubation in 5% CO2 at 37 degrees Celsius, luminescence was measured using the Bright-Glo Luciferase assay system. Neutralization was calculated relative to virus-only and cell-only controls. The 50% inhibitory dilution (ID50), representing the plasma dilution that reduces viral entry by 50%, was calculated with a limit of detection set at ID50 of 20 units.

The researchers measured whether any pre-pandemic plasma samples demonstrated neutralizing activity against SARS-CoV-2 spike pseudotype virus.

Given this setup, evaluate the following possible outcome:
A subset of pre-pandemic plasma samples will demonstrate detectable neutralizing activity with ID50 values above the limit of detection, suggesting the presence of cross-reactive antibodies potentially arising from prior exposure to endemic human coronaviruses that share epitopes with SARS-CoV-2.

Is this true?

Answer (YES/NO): NO